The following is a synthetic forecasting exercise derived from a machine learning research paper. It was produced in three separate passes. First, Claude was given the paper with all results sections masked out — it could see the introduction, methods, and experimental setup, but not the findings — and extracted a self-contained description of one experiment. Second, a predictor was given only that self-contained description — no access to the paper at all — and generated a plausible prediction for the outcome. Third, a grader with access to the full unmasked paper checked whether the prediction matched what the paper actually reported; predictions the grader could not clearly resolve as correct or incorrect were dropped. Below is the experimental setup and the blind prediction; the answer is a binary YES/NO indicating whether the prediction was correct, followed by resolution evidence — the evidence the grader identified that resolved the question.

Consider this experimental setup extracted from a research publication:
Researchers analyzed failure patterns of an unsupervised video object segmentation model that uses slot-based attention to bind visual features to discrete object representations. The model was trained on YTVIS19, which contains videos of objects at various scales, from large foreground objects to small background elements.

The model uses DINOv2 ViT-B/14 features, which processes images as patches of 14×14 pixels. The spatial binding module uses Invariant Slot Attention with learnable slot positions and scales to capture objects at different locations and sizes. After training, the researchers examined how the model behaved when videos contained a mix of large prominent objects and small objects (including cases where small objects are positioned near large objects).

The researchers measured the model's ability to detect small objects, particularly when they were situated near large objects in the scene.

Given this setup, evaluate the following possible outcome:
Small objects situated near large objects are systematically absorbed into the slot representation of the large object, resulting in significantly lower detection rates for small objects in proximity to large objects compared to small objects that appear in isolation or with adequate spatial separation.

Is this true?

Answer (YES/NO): NO